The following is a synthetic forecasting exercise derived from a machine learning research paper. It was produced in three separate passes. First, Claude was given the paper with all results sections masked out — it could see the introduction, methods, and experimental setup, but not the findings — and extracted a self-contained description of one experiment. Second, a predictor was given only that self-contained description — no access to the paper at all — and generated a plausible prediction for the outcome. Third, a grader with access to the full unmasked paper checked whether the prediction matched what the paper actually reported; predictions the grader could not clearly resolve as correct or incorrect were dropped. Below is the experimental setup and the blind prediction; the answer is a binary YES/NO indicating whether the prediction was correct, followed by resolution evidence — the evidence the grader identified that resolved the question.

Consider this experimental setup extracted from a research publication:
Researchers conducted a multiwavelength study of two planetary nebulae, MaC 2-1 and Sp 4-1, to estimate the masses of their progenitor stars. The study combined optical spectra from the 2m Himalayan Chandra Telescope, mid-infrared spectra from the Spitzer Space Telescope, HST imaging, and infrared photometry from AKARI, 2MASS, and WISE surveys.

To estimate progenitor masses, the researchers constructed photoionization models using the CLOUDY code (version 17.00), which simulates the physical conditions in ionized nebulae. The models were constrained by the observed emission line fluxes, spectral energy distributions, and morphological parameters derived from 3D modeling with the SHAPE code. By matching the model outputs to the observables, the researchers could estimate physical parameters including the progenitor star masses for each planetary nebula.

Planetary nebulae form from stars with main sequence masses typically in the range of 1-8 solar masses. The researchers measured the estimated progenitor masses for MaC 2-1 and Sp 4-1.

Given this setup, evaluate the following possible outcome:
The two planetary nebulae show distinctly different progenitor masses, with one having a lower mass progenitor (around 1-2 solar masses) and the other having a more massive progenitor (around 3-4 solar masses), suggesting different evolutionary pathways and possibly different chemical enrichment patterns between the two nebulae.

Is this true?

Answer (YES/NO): NO